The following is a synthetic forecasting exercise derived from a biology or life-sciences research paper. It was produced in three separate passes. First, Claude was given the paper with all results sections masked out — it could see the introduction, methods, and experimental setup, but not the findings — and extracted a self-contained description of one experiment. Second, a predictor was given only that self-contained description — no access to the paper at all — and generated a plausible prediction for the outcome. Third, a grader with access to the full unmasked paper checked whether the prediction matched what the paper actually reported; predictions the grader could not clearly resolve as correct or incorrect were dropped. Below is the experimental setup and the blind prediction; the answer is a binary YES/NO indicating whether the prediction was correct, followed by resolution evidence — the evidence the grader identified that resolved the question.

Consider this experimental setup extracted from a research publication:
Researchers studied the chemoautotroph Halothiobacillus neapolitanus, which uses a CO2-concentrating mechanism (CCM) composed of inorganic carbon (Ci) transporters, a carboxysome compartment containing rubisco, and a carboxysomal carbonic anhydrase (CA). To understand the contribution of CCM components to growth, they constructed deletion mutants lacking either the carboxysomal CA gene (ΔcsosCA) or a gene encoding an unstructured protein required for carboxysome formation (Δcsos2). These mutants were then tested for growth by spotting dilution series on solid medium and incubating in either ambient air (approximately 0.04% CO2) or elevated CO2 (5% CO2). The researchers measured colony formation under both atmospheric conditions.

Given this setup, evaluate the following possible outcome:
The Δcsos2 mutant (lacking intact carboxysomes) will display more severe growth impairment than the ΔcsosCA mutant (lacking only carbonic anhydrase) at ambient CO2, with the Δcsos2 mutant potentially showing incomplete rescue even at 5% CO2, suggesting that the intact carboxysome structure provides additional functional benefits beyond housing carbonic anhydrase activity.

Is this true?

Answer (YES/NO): NO